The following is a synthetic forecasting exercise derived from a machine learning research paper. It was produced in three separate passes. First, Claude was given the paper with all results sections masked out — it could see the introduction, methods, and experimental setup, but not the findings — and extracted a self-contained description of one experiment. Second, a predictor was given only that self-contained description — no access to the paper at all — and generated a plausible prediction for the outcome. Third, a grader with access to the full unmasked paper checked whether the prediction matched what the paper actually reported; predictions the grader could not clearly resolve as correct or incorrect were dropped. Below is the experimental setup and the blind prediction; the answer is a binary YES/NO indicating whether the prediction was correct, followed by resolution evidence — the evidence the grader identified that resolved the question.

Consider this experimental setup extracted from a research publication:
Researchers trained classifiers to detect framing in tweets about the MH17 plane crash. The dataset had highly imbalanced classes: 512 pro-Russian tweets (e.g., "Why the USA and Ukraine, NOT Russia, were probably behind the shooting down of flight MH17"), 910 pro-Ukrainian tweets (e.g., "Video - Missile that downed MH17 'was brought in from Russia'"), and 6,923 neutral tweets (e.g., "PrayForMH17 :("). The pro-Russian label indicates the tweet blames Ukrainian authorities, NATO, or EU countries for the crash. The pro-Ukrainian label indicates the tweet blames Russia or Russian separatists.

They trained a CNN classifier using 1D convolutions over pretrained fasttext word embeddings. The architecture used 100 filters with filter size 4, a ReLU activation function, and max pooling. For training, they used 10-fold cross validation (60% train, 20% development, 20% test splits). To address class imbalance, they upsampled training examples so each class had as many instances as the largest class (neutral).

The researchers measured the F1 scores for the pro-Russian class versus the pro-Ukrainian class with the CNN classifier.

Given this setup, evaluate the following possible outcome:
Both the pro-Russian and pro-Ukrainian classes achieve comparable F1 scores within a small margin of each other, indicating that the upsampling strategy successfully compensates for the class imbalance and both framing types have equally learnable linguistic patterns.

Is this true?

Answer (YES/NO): NO